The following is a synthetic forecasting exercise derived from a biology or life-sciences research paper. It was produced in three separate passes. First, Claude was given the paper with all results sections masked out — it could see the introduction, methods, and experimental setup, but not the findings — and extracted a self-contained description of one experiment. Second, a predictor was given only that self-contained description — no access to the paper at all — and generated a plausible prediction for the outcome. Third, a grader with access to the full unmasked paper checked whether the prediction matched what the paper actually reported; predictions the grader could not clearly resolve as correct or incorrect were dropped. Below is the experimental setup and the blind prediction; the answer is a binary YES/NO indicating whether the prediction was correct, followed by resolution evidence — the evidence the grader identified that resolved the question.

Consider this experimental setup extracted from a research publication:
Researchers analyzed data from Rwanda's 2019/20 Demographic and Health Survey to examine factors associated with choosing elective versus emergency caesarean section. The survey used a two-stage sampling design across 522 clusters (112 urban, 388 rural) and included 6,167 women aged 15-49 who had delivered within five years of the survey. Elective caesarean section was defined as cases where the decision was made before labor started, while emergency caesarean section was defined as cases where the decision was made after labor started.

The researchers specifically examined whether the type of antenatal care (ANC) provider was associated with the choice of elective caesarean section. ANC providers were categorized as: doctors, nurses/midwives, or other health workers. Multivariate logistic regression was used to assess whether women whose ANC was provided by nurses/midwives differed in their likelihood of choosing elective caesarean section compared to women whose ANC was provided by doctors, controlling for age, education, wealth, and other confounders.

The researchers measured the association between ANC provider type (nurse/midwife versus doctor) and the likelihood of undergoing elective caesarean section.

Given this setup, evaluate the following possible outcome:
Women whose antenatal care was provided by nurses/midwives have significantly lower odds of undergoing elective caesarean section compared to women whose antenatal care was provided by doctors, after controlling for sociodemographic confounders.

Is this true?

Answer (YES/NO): YES